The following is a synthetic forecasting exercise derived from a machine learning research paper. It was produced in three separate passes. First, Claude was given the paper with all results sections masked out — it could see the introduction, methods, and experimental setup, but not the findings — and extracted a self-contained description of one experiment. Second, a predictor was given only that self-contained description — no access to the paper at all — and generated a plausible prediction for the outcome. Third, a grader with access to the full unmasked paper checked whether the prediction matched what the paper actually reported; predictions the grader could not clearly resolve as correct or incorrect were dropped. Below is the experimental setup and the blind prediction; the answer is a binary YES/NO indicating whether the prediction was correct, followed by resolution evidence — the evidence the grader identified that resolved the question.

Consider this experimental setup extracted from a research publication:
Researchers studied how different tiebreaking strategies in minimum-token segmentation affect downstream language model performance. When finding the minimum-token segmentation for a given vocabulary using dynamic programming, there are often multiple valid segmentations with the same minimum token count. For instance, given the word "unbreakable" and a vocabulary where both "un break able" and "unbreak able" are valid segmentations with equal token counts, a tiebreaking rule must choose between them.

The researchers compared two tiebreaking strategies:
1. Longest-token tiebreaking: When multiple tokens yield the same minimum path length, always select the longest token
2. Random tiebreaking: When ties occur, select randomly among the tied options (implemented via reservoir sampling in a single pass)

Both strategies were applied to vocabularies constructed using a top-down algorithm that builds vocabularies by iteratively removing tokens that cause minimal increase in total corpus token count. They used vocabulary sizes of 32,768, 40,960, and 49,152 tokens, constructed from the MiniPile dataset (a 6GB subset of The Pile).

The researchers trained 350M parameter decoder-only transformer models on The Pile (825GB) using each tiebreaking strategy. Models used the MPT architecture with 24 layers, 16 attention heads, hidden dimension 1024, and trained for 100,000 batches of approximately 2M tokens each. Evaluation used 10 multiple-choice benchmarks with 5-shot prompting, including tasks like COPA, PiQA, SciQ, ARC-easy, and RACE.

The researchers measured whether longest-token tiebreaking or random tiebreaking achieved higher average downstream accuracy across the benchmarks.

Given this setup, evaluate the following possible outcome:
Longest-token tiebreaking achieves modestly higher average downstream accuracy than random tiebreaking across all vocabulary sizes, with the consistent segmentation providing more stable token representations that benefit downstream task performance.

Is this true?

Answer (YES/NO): NO